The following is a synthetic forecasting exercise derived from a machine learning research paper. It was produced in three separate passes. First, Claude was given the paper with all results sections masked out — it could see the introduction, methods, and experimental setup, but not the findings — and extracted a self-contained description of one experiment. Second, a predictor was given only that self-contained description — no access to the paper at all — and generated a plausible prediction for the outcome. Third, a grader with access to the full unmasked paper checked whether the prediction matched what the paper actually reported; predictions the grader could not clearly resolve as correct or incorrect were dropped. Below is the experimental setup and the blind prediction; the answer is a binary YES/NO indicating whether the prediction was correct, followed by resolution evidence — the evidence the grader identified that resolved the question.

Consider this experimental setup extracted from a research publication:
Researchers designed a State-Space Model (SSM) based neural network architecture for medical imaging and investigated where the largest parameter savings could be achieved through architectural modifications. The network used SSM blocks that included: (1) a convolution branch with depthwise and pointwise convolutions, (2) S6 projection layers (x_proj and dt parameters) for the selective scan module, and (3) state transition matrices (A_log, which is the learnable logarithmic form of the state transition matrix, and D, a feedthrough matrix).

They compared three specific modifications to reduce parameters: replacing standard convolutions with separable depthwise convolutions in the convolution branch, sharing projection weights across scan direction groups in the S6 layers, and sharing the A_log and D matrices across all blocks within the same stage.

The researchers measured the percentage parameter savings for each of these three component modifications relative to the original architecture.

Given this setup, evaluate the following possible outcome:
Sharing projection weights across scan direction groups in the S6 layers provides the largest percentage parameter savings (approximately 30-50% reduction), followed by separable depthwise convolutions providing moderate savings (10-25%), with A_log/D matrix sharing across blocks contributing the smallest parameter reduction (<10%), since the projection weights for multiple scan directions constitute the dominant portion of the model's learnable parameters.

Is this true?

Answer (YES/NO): NO